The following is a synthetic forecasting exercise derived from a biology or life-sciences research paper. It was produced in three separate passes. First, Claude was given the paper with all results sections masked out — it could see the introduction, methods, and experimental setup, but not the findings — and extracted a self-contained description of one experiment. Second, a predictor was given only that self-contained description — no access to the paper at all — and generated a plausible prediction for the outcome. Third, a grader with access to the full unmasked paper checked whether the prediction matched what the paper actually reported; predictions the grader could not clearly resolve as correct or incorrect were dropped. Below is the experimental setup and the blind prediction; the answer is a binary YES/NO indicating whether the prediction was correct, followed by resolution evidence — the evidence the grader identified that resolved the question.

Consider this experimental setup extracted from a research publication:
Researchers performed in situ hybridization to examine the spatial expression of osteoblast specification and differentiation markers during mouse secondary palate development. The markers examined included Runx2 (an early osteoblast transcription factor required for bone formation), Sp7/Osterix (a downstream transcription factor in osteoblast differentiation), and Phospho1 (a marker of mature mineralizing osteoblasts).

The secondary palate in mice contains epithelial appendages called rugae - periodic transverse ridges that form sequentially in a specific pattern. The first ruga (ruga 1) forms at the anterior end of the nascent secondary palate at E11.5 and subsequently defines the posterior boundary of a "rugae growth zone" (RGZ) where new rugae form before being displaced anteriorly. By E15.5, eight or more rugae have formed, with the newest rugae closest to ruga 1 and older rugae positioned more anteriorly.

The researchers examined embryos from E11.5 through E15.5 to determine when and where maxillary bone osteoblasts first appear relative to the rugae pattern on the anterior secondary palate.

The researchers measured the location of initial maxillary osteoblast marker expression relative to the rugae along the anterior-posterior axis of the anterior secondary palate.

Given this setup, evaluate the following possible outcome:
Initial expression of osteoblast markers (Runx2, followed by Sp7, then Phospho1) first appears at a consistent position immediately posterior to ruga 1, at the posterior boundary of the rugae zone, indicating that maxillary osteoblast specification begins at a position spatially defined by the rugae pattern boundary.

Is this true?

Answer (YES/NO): NO